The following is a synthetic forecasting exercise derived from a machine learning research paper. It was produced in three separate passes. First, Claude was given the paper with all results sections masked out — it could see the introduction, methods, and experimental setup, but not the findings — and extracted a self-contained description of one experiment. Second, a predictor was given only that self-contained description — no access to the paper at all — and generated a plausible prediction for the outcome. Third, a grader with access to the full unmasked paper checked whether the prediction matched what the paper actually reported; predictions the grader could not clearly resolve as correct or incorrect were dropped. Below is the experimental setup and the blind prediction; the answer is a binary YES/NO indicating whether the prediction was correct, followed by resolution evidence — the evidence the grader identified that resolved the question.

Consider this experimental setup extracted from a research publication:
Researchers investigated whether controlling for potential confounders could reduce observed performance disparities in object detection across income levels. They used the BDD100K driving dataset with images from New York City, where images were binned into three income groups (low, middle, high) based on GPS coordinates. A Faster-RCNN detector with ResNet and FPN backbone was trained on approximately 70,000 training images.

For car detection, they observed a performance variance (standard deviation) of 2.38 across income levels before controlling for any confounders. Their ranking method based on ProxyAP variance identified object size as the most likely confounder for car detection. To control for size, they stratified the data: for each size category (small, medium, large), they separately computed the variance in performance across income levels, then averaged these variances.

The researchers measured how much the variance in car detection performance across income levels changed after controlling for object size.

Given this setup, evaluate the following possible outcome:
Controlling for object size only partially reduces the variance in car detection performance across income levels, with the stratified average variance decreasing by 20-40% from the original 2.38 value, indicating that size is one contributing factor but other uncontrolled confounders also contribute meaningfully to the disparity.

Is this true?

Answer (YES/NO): NO